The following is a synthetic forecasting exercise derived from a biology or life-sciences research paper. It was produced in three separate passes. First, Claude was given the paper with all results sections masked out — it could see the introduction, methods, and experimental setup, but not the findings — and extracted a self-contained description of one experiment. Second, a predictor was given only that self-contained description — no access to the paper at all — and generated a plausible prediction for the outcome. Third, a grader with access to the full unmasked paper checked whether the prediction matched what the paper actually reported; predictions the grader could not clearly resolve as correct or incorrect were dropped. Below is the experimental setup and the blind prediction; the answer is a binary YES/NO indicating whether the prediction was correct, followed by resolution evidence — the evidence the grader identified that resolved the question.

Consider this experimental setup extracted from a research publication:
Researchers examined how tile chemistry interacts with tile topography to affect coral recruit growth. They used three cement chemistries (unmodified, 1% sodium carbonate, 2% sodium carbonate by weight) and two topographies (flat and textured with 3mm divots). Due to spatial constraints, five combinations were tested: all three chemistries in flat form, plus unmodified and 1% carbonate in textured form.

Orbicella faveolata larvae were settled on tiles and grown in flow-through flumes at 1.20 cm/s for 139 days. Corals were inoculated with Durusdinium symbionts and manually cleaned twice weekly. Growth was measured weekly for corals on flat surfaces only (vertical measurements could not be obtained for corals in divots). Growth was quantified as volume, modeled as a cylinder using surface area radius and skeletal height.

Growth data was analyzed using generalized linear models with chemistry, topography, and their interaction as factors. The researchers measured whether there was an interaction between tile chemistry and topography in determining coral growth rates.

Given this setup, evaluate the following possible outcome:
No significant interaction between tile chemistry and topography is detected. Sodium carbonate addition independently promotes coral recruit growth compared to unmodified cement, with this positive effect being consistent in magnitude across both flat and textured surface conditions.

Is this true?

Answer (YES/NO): NO